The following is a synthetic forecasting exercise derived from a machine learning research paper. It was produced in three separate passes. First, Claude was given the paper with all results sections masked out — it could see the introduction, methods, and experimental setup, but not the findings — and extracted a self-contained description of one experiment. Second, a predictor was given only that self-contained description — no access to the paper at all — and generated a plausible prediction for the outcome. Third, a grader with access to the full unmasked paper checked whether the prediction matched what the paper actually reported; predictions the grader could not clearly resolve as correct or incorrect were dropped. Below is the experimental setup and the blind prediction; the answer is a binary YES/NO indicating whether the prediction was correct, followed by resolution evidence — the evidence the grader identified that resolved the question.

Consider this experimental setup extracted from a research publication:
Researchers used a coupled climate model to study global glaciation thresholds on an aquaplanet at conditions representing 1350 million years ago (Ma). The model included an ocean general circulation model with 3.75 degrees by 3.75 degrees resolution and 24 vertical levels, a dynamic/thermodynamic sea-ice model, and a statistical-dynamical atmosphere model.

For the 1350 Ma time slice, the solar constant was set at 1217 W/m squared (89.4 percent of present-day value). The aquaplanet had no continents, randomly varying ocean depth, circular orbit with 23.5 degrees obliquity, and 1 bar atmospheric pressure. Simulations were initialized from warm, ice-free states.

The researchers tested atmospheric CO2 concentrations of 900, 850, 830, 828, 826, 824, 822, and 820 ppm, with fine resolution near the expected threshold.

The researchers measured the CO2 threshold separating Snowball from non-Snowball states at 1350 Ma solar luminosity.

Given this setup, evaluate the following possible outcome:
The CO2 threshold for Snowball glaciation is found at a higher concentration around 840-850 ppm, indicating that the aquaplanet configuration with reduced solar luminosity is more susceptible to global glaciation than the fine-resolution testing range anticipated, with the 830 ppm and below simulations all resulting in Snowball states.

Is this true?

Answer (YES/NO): NO